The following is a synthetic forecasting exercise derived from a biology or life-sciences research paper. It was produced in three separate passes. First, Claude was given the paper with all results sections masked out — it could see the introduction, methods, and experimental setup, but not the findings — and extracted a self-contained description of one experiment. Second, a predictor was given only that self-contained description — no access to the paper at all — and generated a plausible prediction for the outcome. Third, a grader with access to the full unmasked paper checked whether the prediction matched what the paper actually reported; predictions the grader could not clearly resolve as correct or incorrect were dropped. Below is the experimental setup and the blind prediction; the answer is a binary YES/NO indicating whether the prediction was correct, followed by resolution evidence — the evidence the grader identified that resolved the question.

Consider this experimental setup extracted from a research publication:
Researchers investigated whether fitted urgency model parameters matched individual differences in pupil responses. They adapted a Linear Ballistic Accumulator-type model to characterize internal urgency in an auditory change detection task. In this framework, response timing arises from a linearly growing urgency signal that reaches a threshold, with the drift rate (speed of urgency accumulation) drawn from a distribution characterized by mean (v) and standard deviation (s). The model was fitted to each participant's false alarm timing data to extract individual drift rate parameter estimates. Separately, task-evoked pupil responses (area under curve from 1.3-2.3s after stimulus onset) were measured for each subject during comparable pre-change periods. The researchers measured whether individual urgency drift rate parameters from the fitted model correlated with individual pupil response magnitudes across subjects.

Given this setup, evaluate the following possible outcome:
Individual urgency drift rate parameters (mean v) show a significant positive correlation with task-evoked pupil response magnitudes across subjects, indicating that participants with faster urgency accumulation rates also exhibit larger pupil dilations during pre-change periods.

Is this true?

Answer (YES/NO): NO